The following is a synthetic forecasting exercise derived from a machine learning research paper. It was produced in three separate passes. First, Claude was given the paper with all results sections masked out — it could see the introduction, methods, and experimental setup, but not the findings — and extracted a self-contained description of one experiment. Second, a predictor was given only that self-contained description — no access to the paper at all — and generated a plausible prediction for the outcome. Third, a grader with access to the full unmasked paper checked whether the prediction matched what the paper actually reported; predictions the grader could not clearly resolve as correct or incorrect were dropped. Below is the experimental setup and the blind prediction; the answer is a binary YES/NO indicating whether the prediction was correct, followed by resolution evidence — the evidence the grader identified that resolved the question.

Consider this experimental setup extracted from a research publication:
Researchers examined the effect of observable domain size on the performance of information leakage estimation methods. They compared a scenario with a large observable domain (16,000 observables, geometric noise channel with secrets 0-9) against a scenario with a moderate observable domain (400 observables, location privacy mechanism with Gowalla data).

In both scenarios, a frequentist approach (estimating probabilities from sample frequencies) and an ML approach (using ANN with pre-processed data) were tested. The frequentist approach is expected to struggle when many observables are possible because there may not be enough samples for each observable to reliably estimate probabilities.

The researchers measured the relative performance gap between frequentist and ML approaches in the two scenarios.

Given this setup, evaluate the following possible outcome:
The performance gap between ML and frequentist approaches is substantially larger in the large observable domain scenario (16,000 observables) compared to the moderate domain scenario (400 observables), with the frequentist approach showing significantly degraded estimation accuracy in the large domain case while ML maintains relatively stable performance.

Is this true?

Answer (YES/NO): YES